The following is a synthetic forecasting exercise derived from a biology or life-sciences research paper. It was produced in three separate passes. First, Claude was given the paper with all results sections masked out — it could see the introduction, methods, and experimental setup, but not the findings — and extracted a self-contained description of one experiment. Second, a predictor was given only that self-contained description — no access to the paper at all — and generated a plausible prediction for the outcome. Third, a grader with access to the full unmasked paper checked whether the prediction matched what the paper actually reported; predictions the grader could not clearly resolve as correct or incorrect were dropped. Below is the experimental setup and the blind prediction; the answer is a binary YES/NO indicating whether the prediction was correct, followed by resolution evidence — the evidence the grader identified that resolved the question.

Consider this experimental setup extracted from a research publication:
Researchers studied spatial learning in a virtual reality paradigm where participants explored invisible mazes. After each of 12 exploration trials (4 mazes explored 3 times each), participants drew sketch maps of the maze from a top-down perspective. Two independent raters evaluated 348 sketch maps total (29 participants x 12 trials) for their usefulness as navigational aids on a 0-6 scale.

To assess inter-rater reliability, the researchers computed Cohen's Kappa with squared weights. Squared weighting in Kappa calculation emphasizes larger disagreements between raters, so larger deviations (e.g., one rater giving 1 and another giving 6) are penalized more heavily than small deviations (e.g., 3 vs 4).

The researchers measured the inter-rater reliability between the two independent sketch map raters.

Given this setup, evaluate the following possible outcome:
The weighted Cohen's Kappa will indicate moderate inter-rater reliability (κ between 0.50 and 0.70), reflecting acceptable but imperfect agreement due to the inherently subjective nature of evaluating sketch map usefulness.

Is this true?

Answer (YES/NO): NO